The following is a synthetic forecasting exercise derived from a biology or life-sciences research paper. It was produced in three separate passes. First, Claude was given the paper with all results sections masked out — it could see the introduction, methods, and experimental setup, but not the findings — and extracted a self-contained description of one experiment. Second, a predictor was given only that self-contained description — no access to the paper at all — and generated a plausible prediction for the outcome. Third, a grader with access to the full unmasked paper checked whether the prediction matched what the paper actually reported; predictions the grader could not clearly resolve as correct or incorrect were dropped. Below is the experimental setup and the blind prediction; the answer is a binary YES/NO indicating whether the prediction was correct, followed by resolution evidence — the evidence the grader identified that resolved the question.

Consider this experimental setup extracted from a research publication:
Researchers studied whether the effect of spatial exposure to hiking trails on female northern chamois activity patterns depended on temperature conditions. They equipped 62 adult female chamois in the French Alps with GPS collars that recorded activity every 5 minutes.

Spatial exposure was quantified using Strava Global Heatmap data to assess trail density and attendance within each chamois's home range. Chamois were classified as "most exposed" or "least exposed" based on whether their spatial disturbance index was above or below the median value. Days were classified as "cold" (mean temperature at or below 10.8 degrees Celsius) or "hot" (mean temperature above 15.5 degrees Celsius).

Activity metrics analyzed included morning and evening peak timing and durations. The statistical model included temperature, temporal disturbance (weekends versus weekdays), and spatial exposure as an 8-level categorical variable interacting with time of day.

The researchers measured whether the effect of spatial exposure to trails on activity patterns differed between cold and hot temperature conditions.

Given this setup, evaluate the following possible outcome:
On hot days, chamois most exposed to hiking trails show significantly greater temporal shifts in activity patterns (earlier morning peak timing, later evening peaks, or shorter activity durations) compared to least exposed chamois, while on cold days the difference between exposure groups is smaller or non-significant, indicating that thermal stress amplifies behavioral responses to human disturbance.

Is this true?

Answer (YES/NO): YES